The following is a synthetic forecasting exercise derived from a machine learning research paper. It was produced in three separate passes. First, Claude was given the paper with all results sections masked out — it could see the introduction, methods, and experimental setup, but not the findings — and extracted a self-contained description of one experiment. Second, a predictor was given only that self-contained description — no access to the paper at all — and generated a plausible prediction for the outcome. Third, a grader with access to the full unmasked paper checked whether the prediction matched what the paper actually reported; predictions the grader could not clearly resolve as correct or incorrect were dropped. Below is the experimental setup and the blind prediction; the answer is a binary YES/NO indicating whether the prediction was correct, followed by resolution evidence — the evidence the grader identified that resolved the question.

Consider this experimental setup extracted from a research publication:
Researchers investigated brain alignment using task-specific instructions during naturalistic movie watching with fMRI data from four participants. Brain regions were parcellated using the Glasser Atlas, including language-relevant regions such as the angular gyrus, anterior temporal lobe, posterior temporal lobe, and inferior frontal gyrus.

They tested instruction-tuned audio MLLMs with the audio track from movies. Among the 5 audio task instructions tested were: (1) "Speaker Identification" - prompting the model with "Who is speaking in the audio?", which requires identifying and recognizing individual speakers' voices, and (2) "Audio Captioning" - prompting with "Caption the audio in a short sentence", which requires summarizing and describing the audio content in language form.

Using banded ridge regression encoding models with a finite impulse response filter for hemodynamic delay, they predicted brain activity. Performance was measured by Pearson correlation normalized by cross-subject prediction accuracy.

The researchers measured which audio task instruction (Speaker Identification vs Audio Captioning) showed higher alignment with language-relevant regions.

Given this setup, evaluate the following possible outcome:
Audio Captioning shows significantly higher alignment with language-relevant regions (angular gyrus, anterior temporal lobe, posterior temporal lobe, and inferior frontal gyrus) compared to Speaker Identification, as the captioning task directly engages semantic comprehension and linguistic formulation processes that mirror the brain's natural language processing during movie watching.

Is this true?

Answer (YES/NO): NO